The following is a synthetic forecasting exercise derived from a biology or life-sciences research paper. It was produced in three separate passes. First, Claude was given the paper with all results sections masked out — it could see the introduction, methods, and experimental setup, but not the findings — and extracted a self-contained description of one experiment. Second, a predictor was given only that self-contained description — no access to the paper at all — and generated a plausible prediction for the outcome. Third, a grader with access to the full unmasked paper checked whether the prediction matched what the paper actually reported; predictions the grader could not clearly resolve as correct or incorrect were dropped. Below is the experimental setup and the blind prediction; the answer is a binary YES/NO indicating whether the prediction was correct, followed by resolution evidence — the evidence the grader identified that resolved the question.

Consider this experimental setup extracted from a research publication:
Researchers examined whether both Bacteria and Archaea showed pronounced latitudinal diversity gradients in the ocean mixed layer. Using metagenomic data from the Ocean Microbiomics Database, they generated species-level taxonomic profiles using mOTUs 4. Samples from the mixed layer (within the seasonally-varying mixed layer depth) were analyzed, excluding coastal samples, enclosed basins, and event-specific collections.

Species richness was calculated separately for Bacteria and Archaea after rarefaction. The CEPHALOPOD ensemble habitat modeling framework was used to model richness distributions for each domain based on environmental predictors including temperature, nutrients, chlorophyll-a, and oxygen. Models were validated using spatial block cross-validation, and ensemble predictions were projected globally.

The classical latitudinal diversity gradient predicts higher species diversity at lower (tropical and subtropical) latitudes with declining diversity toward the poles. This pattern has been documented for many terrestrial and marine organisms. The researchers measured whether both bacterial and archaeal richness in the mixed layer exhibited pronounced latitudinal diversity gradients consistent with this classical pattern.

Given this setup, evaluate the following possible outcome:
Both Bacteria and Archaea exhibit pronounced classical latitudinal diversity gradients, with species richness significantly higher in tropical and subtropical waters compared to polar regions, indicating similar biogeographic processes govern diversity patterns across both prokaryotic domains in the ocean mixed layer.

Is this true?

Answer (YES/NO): NO